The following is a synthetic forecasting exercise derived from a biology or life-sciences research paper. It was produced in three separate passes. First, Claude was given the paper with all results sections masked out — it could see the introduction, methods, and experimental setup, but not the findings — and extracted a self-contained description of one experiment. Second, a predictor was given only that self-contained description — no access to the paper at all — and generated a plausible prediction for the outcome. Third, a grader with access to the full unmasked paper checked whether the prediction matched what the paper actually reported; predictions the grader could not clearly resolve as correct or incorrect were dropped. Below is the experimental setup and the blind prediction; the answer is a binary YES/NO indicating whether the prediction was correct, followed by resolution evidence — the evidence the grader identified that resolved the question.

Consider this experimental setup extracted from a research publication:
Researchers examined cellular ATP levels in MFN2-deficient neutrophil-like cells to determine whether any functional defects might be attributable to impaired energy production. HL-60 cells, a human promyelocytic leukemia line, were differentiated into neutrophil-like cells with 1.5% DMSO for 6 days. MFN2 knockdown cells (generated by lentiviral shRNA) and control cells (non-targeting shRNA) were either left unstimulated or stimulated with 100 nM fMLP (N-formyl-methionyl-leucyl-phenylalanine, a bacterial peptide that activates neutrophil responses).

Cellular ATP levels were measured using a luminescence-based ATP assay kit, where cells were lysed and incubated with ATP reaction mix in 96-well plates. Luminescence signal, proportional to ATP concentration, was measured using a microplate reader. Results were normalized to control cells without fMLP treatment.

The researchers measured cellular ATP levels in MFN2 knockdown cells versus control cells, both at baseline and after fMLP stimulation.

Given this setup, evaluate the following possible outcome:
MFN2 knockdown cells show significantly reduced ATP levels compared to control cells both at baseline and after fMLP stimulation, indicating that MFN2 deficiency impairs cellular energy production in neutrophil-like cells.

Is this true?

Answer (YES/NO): NO